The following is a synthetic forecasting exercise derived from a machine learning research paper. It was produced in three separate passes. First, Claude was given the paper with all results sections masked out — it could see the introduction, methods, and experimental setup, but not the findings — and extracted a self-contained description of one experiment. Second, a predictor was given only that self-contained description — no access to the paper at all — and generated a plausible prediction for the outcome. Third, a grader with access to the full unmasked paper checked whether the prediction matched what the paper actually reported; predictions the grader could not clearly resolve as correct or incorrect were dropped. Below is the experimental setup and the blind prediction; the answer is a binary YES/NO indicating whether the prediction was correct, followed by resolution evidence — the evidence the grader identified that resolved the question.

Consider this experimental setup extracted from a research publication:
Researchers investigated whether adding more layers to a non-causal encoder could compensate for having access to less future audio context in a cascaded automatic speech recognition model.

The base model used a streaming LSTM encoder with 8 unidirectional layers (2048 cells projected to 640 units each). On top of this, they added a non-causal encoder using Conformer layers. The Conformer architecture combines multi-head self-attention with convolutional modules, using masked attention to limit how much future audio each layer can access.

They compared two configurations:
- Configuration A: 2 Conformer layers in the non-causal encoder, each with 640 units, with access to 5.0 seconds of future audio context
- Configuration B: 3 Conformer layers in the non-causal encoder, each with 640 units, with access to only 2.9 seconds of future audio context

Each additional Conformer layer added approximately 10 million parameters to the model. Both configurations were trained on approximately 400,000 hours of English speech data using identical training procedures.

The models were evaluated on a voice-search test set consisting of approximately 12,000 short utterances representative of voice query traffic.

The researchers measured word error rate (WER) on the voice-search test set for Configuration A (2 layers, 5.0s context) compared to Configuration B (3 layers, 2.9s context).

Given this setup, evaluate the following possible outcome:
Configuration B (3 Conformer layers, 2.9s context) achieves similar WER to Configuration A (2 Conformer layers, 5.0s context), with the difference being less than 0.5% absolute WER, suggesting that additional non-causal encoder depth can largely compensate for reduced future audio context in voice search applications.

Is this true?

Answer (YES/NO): YES